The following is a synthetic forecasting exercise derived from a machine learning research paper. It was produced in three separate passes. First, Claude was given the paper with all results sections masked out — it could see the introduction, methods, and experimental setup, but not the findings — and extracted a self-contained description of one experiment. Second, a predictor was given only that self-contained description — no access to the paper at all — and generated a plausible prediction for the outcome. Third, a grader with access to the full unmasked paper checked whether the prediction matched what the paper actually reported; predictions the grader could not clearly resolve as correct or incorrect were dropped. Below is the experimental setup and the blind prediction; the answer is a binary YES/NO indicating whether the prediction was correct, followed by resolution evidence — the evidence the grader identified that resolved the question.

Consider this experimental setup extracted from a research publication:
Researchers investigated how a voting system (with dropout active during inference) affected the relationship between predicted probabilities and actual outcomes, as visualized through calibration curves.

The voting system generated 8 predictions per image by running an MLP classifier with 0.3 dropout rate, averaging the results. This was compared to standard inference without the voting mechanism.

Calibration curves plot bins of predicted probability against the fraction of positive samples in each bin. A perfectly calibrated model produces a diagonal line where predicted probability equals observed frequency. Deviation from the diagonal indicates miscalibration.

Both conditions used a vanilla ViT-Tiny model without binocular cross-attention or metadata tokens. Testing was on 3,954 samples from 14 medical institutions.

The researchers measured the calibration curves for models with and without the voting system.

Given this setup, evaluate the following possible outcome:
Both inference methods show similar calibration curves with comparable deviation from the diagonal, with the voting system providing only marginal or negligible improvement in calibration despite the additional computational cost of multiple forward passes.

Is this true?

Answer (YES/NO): NO